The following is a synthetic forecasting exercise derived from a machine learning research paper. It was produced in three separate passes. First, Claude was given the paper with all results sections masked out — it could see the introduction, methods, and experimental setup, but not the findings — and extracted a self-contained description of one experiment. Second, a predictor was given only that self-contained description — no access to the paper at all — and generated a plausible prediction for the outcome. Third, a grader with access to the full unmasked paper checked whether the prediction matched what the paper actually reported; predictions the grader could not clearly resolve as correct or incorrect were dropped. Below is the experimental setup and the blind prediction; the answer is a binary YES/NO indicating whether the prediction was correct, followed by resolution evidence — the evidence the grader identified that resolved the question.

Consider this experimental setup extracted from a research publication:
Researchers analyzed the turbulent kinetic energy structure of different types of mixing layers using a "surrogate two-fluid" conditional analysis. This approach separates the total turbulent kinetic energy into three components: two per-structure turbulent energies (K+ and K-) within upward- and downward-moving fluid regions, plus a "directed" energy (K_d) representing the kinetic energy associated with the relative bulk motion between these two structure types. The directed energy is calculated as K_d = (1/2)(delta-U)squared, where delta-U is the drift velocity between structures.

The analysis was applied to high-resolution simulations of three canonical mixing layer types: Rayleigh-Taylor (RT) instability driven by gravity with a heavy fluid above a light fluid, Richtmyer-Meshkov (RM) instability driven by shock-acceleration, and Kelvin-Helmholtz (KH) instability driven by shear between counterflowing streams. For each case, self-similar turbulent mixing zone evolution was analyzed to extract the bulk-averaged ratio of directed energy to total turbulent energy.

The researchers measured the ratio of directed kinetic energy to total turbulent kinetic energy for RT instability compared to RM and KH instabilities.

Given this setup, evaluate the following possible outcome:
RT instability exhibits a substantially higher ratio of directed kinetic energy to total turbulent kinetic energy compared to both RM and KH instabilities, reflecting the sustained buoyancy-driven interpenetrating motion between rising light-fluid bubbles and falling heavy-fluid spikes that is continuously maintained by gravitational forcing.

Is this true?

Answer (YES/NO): YES